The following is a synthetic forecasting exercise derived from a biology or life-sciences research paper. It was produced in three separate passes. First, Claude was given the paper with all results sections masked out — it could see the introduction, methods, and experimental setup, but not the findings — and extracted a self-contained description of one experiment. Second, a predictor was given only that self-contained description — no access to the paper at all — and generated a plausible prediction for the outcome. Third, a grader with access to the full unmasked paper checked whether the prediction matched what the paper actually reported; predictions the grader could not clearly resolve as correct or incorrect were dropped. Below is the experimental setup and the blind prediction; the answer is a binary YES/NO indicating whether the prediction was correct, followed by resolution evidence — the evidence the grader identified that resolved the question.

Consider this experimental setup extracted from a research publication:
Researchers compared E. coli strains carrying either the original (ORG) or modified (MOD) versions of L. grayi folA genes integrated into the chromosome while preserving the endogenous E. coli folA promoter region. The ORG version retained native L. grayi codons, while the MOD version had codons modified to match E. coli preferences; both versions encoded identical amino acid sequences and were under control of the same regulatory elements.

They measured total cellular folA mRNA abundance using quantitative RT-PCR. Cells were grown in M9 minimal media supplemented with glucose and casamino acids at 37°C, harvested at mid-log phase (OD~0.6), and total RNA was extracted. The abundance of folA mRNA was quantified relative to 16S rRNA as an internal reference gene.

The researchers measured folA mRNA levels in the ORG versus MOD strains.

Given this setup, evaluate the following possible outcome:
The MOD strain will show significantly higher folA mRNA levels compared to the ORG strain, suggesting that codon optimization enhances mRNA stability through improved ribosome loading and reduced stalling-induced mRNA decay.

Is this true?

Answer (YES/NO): NO